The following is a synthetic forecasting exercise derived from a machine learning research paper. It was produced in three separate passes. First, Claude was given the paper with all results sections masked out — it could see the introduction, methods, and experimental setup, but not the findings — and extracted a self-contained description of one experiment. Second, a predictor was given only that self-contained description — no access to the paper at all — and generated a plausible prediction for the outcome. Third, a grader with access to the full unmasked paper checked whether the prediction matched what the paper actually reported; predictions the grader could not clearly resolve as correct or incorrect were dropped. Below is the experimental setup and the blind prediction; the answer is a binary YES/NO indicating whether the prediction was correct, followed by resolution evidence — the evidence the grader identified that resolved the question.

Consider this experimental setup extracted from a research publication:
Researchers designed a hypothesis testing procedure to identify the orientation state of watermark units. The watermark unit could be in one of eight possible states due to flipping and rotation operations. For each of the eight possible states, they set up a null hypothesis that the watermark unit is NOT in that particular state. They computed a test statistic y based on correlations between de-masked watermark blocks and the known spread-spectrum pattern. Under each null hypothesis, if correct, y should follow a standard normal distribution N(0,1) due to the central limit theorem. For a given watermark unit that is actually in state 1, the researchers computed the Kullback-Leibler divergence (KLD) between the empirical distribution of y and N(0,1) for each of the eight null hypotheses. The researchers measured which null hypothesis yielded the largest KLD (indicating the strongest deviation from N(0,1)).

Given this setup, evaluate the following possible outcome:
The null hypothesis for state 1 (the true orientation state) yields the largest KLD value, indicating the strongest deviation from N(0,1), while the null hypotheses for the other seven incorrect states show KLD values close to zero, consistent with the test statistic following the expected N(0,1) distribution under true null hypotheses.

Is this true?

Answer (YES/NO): YES